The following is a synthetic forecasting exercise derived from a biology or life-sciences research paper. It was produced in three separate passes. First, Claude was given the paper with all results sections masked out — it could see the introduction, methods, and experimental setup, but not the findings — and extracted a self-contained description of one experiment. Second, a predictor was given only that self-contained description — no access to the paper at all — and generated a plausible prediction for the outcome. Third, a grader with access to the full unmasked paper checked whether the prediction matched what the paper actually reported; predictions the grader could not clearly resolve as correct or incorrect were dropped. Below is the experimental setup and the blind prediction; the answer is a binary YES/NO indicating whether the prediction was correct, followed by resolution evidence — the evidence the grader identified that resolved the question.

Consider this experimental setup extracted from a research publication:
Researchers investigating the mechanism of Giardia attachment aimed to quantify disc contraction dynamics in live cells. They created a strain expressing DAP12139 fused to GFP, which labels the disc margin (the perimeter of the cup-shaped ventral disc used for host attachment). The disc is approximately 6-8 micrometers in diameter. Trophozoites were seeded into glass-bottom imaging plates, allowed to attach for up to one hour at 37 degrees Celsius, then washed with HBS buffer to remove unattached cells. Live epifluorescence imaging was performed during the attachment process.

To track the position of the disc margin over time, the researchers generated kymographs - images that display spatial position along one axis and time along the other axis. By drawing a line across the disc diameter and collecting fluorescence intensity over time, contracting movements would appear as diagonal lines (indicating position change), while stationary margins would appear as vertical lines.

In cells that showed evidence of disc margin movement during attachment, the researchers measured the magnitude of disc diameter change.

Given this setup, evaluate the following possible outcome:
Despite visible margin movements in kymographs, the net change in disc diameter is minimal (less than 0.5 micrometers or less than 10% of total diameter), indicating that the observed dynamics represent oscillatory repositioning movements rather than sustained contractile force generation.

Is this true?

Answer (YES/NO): NO